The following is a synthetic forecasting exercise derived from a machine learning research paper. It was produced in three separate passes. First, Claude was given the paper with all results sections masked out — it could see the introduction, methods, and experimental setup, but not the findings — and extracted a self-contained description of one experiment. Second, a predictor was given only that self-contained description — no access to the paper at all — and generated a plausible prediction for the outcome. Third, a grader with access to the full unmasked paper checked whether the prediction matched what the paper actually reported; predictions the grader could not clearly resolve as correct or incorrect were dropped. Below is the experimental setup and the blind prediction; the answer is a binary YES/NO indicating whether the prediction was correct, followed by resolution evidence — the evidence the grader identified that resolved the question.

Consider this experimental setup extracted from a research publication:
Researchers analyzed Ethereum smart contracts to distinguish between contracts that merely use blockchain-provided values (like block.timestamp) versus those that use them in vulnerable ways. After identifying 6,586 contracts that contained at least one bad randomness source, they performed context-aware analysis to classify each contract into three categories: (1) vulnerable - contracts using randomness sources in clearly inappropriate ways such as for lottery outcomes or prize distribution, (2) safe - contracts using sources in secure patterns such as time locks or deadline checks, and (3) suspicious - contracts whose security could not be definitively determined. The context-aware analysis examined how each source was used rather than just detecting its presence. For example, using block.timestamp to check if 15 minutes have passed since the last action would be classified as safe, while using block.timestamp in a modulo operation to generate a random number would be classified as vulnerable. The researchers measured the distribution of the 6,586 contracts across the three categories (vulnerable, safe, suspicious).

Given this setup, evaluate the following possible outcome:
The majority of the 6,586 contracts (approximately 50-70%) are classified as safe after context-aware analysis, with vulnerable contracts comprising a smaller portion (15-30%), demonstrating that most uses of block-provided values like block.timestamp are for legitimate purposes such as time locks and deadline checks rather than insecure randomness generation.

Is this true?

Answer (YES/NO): NO